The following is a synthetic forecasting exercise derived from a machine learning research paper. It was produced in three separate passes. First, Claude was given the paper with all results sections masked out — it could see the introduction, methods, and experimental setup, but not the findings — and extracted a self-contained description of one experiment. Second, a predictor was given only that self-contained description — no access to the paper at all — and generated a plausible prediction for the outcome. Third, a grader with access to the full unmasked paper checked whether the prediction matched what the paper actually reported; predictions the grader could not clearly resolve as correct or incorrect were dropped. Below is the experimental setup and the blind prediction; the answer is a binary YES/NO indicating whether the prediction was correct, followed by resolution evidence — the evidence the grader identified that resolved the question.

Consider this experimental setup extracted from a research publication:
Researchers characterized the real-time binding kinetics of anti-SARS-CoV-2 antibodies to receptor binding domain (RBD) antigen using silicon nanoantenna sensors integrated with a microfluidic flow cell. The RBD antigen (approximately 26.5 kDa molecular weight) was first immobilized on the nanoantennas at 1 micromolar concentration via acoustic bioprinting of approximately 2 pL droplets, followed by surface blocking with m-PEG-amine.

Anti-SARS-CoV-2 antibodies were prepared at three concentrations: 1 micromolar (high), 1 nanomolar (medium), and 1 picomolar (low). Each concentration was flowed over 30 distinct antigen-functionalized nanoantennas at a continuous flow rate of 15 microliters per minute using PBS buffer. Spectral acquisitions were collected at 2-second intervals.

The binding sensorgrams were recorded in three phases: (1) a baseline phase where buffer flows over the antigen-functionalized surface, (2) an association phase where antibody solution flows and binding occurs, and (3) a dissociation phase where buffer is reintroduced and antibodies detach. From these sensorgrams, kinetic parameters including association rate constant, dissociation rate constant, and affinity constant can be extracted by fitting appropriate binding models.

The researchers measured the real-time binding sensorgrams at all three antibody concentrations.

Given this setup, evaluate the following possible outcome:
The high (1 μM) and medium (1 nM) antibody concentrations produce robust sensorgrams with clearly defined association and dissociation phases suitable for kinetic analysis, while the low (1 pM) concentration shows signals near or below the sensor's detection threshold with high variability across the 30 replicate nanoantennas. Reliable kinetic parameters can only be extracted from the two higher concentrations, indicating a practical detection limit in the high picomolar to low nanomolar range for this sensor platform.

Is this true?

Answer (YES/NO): NO